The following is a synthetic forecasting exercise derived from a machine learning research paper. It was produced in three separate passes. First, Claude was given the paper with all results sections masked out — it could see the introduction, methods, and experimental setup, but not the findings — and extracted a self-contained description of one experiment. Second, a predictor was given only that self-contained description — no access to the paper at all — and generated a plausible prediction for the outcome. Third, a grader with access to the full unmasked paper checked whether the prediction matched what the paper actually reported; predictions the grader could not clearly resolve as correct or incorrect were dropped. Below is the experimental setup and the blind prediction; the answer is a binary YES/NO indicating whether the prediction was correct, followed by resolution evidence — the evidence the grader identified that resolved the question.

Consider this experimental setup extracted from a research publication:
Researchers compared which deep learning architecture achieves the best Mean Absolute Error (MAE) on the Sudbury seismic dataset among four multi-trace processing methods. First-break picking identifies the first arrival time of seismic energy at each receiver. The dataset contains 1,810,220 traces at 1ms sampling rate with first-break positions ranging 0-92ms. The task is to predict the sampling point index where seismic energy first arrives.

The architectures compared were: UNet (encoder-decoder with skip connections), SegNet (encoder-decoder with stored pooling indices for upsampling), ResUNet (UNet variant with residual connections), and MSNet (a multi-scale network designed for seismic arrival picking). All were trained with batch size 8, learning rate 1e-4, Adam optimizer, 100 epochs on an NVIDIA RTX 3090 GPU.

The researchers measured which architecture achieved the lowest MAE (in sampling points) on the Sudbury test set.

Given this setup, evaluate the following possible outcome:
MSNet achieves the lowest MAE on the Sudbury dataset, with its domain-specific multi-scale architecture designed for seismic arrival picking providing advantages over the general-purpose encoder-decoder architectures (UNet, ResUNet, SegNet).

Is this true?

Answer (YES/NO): YES